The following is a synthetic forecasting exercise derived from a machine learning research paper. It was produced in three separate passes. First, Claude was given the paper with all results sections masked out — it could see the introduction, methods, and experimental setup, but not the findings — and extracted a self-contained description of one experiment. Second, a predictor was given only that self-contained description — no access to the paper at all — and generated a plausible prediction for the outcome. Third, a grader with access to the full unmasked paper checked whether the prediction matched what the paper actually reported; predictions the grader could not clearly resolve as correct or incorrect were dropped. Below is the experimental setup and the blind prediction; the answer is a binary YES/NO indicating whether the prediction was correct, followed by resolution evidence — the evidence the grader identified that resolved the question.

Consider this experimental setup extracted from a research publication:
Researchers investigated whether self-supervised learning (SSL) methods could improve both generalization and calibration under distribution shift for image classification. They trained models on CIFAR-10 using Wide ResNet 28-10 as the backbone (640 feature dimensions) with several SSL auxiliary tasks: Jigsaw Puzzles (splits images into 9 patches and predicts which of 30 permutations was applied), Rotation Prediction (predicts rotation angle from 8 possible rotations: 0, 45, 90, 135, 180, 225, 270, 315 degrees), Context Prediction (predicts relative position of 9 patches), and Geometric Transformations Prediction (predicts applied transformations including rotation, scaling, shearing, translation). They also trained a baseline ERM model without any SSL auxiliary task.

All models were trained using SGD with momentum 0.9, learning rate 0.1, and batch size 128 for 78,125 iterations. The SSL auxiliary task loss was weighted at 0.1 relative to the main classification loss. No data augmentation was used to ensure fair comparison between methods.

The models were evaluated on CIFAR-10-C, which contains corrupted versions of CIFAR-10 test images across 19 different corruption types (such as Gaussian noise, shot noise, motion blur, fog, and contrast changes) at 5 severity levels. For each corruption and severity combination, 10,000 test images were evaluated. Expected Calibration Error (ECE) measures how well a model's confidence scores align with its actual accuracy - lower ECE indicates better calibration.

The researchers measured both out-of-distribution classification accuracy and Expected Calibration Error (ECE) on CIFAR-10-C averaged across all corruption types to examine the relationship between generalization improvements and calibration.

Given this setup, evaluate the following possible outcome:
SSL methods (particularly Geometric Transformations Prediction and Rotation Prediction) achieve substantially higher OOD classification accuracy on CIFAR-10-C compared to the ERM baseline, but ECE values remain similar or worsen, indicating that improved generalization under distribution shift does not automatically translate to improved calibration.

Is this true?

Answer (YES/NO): NO